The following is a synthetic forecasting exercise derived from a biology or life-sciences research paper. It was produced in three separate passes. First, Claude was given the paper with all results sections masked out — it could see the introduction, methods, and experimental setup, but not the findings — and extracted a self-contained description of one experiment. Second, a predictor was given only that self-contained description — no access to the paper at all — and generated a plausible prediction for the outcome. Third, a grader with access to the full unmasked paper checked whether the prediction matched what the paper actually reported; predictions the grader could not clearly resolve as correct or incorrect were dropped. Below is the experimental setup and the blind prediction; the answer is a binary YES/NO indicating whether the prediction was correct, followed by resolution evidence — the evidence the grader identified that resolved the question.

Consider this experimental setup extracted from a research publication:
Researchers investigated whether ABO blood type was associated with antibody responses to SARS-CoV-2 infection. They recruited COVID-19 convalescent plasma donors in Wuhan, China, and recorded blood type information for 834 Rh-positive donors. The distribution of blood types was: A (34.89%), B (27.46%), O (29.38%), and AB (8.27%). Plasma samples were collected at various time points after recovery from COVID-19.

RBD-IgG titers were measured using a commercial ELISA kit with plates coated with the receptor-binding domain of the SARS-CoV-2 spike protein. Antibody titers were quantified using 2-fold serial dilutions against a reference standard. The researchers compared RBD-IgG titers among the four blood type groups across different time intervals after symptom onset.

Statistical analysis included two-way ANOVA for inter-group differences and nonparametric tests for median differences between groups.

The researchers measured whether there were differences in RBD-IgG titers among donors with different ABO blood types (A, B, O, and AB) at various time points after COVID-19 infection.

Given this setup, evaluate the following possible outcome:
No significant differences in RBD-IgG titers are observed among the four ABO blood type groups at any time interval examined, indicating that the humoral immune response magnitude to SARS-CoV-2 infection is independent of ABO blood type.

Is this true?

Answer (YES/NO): YES